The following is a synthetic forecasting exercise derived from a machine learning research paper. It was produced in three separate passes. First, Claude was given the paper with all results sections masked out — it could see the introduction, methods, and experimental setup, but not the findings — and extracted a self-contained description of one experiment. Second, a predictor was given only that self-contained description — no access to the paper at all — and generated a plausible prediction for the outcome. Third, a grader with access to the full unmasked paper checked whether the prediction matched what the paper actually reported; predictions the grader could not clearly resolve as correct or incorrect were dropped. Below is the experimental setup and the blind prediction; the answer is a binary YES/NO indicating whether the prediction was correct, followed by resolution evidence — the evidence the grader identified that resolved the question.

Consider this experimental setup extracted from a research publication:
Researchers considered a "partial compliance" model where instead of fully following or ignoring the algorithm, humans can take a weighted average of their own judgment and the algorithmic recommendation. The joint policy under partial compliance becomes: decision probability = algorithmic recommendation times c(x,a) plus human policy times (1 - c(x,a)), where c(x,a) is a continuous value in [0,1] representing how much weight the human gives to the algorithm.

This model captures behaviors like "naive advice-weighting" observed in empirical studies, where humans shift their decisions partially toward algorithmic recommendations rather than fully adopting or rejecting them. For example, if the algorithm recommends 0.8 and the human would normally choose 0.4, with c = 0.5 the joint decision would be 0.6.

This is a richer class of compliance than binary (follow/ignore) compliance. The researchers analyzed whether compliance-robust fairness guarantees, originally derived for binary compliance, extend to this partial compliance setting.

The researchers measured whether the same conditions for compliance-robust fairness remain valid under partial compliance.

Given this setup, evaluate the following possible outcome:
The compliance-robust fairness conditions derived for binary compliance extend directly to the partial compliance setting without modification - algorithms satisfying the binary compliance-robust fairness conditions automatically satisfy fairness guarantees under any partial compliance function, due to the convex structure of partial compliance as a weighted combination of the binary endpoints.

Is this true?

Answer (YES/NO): YES